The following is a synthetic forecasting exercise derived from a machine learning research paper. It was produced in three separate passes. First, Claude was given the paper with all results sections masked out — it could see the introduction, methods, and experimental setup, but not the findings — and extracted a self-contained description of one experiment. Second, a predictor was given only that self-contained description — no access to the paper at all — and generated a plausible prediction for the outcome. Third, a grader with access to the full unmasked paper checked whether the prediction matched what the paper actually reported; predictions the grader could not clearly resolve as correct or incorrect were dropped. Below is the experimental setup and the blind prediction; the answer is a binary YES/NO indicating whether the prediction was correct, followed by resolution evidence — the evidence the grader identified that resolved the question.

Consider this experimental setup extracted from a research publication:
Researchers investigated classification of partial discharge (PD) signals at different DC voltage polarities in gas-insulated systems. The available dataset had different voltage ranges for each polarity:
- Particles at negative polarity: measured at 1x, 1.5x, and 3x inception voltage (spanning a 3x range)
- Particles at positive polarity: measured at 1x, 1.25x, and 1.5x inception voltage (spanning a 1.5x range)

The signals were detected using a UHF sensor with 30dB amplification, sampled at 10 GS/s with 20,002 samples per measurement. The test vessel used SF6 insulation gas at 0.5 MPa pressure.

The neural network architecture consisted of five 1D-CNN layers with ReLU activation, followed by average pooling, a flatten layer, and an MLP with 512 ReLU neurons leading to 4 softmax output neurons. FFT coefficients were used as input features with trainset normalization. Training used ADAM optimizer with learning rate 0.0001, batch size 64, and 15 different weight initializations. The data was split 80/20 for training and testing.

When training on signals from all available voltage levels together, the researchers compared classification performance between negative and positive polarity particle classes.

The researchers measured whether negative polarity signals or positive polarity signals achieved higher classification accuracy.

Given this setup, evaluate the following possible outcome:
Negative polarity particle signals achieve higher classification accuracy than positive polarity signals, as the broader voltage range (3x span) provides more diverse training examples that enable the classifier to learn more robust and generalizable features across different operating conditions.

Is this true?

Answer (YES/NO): NO